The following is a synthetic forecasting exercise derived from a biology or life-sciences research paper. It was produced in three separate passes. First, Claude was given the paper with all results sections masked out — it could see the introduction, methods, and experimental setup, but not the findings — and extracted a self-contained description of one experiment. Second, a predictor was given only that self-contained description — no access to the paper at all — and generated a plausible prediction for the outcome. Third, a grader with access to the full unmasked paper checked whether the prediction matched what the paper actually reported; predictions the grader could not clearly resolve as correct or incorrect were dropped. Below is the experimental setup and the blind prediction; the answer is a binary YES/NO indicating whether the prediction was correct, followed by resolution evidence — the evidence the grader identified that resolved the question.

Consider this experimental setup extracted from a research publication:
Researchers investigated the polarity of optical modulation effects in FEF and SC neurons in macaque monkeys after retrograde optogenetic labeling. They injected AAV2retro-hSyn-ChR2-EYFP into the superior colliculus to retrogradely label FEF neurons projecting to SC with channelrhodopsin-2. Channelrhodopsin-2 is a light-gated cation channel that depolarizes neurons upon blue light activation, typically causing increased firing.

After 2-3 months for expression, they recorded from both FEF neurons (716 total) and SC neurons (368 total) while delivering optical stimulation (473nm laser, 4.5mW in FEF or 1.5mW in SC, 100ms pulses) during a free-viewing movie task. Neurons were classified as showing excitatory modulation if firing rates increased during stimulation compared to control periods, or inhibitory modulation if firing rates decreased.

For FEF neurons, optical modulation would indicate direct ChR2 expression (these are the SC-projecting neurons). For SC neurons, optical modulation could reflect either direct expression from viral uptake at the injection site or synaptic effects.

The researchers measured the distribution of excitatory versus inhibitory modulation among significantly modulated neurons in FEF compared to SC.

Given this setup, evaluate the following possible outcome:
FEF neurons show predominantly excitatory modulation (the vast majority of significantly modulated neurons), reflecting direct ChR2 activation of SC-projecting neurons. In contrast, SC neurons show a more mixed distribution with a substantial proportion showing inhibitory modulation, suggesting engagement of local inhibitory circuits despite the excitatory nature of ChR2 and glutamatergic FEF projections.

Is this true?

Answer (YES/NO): NO